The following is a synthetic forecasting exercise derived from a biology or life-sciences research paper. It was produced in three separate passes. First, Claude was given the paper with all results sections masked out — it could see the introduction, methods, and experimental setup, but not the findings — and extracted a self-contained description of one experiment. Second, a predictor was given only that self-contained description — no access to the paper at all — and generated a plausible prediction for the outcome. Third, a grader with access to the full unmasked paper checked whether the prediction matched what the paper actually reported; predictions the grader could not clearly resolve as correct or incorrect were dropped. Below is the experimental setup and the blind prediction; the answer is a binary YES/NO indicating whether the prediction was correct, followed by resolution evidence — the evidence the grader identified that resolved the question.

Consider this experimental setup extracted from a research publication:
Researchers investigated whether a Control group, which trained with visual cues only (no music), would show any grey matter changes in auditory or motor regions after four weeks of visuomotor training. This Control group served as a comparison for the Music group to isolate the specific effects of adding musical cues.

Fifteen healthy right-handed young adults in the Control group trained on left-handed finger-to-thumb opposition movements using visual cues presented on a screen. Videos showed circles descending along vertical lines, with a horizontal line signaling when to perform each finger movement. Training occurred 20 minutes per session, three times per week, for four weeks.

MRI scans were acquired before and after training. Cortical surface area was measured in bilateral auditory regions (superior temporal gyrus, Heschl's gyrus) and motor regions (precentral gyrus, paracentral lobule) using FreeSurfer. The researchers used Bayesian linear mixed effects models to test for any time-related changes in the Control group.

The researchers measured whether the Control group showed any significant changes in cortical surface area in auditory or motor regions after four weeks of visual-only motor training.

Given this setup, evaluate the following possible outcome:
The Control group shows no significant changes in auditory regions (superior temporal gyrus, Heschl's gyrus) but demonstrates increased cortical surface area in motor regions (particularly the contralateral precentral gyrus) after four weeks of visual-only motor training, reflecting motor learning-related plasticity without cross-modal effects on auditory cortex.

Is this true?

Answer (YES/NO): NO